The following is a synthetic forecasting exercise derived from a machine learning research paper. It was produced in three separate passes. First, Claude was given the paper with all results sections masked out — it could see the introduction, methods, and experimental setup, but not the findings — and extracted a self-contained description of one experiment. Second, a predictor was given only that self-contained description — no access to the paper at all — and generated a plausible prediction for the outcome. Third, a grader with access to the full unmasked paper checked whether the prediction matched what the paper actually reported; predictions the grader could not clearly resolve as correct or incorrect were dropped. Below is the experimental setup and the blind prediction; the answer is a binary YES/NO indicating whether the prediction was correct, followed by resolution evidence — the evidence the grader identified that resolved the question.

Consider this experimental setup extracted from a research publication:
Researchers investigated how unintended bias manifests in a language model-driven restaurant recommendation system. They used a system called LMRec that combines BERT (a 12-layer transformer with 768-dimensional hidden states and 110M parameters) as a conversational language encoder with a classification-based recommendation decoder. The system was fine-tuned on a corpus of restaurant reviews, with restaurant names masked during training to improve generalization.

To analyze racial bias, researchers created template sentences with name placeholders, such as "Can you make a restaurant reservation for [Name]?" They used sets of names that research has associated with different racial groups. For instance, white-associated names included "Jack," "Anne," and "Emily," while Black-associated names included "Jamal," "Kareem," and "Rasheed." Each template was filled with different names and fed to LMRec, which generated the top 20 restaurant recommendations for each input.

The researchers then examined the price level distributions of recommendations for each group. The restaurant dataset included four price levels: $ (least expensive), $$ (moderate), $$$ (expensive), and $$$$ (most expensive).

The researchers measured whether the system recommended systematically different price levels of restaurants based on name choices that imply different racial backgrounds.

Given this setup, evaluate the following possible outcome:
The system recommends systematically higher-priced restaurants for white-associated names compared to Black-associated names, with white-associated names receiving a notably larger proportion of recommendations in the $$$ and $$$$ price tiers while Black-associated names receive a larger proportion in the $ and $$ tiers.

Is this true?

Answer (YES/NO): YES